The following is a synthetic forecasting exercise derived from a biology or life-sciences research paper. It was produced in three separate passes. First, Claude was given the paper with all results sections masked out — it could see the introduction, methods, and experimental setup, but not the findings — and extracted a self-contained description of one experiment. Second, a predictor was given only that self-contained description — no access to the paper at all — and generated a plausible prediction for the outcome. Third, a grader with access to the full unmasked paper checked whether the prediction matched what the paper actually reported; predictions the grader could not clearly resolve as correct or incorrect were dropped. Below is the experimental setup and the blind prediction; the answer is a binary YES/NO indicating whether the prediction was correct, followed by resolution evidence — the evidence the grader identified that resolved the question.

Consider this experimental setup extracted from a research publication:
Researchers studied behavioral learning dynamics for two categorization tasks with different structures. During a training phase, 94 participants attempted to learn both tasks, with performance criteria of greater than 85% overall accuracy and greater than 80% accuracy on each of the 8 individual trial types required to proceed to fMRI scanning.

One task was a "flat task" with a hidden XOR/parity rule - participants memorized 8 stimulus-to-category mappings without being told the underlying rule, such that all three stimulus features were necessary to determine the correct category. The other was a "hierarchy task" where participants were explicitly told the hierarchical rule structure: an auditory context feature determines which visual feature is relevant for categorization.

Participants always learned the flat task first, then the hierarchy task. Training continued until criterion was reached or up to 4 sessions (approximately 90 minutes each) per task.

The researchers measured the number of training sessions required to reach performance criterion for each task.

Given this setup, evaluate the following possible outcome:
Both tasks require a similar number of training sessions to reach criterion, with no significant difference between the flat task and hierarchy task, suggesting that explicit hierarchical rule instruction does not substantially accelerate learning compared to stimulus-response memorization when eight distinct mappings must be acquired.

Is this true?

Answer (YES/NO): NO